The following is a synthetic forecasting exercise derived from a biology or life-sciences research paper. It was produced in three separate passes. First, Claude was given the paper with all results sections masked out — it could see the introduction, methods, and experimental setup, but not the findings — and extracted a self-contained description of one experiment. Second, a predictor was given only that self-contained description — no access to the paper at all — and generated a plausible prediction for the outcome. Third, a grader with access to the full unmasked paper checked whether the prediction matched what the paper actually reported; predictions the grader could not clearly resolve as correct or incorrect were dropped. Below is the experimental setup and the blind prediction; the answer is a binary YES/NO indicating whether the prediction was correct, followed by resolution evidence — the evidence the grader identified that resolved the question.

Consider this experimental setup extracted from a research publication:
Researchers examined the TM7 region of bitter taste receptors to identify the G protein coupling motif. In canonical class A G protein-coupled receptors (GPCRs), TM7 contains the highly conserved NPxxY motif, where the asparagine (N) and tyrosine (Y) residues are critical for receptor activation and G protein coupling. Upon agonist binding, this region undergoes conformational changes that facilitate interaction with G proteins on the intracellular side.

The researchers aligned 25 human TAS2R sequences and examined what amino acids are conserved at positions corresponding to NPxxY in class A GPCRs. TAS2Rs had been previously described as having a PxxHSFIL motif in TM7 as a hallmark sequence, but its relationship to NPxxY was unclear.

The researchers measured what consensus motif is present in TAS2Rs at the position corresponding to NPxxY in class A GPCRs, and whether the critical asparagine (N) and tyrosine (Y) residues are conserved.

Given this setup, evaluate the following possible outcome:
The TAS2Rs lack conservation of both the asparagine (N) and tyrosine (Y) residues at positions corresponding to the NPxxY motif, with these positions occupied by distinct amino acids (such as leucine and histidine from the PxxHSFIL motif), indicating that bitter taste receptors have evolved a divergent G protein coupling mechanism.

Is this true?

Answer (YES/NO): YES